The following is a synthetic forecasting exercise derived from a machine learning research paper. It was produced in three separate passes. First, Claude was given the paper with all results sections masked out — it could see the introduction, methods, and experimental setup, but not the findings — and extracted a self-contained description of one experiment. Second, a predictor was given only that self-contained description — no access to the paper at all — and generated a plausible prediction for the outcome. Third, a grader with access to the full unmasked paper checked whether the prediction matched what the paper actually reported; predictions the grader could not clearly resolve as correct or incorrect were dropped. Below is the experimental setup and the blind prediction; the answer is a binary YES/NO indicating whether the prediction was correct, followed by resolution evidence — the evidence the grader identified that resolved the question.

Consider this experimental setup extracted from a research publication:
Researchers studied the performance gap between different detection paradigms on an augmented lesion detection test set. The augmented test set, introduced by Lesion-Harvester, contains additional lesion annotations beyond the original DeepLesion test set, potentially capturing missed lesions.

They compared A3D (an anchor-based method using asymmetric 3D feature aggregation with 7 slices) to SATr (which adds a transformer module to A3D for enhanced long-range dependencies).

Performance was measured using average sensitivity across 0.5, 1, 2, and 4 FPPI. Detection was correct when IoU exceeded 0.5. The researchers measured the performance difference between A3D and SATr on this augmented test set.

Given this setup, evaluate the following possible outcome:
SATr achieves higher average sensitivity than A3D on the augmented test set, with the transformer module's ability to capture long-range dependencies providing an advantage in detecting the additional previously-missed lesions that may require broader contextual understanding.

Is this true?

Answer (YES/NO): YES